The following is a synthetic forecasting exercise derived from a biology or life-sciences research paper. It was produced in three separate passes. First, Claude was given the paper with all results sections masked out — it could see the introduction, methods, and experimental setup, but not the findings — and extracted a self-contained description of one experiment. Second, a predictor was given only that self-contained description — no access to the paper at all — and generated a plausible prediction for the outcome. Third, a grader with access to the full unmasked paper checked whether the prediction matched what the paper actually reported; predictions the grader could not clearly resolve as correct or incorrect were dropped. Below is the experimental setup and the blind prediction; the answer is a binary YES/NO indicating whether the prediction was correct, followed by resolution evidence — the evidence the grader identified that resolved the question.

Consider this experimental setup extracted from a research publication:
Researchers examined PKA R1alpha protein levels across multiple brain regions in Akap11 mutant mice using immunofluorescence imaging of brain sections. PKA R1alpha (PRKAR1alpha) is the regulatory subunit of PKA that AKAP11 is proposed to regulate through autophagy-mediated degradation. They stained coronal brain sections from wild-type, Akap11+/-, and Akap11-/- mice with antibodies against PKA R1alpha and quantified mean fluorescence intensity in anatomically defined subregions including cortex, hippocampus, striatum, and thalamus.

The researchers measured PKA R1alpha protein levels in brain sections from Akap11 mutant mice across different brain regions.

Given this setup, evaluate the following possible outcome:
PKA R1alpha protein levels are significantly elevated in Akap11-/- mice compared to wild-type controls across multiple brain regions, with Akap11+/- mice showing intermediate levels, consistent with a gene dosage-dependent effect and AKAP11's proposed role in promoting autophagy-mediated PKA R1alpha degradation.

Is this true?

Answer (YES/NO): YES